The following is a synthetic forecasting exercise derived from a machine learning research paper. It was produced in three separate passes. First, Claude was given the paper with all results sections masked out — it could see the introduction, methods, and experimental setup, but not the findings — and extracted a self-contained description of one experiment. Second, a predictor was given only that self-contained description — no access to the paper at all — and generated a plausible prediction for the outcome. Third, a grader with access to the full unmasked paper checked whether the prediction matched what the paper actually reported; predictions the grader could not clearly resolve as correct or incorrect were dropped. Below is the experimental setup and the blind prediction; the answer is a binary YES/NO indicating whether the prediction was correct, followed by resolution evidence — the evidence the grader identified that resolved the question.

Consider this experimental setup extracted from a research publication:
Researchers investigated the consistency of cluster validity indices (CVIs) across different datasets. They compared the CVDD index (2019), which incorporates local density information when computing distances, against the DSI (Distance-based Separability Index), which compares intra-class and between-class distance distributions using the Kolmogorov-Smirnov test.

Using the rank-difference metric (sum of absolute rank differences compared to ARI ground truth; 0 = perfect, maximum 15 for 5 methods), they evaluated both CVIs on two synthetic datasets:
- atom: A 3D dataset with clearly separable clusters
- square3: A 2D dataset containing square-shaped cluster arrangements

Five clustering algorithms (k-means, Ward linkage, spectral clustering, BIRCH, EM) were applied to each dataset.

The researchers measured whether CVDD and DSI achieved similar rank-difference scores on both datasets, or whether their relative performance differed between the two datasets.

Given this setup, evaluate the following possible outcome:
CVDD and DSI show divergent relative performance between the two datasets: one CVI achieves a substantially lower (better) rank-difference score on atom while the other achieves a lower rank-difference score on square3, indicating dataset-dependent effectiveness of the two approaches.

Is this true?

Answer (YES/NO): NO